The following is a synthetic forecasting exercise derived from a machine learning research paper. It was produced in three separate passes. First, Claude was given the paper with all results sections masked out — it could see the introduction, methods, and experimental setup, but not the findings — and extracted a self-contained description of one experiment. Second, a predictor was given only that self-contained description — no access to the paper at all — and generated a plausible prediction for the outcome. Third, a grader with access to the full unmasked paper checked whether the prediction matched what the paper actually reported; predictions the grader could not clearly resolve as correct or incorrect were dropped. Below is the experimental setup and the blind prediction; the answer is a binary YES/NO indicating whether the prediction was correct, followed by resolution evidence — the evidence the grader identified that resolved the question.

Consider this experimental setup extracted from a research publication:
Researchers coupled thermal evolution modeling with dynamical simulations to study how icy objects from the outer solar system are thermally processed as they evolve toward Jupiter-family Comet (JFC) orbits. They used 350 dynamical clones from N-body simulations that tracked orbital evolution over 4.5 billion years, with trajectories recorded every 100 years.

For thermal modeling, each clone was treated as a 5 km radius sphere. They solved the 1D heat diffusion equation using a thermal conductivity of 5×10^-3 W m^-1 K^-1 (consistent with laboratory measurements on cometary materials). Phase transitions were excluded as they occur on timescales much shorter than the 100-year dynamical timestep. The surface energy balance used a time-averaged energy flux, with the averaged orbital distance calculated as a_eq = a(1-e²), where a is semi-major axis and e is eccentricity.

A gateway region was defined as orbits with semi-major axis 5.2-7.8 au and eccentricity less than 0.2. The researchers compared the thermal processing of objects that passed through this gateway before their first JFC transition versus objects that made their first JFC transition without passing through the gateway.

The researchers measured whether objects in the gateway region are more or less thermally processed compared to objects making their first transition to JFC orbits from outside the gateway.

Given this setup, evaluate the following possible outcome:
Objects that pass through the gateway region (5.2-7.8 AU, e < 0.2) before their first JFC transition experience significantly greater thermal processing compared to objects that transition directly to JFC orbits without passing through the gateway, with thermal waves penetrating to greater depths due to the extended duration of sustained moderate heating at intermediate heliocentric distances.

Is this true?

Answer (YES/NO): NO